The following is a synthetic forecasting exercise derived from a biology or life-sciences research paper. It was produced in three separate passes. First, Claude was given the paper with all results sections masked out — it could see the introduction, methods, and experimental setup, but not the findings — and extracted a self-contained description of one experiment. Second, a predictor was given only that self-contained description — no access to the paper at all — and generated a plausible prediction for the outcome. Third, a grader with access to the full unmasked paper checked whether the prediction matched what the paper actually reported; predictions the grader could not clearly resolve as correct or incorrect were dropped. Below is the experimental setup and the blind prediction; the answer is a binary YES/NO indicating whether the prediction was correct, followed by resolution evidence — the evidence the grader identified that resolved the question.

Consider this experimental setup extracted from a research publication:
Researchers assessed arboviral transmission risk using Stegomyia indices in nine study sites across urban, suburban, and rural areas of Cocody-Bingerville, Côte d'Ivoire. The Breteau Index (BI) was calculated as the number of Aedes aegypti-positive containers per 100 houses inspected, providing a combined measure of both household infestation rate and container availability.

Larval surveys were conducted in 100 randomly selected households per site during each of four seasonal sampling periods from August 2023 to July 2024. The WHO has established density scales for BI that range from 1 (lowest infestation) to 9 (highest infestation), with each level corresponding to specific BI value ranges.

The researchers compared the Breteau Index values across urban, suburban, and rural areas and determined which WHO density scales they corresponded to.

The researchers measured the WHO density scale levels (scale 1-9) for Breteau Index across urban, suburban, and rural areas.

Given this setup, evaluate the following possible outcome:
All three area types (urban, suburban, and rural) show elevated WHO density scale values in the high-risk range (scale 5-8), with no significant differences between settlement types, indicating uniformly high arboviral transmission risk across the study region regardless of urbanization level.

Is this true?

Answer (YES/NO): NO